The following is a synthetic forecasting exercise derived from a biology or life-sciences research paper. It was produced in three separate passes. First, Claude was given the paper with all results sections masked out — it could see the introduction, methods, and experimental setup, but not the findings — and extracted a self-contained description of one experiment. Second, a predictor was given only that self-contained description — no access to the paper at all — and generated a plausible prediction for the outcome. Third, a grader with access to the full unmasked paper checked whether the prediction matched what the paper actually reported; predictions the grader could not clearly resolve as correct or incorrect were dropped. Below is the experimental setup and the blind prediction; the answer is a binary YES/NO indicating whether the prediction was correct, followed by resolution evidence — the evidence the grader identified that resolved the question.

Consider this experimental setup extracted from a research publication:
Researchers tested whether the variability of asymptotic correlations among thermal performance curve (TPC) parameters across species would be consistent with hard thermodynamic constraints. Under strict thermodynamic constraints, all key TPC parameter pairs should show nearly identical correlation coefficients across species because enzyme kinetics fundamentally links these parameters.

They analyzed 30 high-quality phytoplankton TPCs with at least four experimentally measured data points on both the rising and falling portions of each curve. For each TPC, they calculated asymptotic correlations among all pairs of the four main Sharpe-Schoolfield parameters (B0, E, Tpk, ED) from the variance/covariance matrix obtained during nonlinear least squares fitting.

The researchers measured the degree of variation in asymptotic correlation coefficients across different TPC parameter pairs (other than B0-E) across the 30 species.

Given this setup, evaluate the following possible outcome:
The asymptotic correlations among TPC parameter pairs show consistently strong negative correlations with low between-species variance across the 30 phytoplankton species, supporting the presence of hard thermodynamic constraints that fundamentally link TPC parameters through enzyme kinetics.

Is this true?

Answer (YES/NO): NO